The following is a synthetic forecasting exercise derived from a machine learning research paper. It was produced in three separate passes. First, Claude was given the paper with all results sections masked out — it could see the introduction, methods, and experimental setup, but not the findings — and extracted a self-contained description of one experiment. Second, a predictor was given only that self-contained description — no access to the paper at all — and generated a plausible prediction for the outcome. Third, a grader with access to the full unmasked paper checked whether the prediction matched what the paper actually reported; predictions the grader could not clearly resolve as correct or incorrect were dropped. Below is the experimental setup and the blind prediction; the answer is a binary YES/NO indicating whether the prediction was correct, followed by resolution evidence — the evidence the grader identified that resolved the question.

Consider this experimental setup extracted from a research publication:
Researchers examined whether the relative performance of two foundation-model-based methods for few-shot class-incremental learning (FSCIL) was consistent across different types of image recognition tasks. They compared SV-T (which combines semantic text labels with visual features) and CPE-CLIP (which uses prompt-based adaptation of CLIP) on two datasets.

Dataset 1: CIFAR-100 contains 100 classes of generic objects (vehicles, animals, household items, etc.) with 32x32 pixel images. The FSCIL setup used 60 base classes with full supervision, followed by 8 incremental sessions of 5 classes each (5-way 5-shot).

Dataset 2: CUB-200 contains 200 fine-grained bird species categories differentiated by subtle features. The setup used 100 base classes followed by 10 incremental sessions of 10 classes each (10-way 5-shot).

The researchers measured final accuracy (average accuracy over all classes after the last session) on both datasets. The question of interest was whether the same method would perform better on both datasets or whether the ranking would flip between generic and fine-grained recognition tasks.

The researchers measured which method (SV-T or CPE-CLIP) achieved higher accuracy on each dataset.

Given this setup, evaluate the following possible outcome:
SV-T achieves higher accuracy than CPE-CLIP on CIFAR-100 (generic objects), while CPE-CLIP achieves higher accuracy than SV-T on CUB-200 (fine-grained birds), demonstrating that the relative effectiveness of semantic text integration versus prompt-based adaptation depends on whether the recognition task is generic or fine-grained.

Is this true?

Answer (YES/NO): NO